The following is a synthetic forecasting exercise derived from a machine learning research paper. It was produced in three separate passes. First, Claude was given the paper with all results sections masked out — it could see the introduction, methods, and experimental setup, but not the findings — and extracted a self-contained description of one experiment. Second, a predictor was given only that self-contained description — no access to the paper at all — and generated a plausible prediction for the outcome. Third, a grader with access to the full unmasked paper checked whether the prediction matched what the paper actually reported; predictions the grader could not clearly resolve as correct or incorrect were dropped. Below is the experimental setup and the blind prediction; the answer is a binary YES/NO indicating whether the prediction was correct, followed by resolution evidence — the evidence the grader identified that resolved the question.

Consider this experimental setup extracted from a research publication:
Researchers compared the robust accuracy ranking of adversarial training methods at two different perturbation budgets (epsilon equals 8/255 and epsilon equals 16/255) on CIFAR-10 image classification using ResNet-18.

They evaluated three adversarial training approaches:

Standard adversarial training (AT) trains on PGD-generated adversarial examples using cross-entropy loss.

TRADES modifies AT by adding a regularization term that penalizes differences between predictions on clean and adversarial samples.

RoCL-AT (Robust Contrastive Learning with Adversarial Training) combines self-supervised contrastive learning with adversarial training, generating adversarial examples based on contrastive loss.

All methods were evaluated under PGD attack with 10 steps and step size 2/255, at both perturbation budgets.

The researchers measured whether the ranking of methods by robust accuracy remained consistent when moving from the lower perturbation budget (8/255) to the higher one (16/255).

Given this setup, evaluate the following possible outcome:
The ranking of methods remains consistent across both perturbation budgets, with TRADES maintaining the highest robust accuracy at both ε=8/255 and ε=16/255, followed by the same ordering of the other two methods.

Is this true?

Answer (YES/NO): YES